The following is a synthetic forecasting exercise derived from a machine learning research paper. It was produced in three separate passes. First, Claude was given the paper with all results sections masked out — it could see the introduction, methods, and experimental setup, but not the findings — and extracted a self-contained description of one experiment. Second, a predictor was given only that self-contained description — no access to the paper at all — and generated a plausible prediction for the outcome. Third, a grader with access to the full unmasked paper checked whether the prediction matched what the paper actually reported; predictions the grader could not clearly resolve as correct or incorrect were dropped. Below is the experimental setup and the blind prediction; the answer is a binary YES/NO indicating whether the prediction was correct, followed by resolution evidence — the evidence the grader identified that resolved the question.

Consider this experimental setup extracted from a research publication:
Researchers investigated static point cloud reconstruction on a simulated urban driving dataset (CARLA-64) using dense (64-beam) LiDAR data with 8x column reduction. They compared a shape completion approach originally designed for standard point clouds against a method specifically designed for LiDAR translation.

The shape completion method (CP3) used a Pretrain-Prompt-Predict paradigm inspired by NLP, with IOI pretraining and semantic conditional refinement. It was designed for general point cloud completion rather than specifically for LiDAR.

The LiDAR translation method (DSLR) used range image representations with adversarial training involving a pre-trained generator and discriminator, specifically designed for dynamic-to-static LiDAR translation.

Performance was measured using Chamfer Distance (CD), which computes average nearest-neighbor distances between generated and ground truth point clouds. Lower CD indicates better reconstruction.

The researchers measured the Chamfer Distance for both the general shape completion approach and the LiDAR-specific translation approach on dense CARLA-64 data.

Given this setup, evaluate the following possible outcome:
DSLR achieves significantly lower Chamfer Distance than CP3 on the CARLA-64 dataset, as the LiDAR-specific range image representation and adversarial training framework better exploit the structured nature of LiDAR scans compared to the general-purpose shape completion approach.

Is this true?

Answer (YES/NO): YES